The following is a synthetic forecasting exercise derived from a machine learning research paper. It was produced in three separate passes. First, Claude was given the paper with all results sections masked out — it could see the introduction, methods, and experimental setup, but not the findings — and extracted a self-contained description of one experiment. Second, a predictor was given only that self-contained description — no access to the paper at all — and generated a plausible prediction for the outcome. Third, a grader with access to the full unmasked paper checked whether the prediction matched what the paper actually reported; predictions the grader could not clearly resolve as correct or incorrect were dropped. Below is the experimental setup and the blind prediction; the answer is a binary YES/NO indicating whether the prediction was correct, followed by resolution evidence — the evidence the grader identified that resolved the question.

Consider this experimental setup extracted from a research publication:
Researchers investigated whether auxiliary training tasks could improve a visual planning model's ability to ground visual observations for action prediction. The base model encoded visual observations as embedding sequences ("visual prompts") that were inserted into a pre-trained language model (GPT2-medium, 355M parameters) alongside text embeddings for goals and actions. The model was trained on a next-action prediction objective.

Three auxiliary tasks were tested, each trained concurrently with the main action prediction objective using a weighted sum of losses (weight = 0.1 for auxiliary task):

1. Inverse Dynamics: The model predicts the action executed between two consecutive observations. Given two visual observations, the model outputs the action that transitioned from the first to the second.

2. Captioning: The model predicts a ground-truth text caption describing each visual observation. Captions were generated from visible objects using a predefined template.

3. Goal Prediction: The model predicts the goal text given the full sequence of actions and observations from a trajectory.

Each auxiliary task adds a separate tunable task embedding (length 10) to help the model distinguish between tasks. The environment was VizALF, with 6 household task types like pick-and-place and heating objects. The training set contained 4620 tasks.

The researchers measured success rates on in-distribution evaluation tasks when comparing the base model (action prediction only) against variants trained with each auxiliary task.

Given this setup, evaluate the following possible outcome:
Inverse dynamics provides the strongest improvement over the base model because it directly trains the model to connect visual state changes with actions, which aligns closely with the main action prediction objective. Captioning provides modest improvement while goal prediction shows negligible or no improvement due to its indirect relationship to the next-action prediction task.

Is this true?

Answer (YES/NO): NO